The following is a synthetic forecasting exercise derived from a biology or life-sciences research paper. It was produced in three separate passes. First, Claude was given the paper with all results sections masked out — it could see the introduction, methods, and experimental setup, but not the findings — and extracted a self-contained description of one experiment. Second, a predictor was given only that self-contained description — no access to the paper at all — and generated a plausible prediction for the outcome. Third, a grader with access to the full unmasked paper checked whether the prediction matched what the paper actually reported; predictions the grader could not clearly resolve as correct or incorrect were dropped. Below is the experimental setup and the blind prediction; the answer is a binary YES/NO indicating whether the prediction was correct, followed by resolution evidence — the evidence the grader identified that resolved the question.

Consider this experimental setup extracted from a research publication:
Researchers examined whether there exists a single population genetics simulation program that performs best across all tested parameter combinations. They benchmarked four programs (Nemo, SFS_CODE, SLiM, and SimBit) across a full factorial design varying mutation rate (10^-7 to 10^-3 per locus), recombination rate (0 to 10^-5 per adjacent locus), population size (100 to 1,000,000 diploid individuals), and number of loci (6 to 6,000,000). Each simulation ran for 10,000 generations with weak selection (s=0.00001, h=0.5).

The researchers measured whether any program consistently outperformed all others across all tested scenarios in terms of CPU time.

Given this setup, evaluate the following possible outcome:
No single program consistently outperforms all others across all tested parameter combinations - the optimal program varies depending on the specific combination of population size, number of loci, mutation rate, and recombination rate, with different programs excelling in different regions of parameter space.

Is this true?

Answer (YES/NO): YES